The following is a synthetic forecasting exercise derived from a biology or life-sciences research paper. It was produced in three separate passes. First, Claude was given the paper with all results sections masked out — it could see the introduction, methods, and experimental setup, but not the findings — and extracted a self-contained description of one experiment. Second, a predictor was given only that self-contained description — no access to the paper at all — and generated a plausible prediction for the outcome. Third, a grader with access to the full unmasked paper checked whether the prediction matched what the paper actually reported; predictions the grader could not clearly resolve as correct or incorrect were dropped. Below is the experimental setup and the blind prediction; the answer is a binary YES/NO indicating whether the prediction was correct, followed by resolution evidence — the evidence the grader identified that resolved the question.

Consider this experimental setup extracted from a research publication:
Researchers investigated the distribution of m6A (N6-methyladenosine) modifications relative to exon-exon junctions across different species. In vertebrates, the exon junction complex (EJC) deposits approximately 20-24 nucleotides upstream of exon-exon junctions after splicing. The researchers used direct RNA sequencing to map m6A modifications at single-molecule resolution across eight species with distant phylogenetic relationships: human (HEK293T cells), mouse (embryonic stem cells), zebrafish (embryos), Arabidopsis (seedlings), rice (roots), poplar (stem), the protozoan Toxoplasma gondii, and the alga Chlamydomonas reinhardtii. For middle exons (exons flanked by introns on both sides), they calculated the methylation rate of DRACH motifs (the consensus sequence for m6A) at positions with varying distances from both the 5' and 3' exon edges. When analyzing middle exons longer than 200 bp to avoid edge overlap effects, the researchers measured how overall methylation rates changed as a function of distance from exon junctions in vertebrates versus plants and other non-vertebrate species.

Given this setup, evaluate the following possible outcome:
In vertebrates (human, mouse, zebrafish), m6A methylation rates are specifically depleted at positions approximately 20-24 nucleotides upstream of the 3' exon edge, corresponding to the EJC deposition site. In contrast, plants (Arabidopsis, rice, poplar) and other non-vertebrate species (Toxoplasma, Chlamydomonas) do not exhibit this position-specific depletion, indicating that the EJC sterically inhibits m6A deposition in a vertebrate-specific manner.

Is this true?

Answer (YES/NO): NO